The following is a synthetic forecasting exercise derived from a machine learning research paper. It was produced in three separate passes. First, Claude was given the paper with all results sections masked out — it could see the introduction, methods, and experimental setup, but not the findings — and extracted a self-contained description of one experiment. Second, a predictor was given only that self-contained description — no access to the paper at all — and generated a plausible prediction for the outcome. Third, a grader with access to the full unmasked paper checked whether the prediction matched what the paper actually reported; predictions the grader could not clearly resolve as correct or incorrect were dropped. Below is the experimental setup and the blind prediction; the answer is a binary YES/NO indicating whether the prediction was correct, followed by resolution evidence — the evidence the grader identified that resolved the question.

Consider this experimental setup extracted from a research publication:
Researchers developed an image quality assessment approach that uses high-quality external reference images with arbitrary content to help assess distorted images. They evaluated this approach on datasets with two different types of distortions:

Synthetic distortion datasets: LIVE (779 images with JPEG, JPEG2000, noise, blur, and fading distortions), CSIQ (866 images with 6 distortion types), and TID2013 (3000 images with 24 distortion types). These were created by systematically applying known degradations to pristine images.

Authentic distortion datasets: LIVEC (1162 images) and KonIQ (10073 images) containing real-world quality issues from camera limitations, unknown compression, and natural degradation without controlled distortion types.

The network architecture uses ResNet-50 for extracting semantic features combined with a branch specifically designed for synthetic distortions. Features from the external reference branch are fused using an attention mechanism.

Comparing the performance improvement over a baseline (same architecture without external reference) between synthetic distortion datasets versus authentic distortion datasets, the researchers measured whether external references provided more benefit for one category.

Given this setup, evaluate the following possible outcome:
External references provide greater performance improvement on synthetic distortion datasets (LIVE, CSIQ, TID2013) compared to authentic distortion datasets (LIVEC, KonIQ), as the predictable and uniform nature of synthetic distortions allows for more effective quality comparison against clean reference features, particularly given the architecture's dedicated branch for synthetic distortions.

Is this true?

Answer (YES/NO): NO